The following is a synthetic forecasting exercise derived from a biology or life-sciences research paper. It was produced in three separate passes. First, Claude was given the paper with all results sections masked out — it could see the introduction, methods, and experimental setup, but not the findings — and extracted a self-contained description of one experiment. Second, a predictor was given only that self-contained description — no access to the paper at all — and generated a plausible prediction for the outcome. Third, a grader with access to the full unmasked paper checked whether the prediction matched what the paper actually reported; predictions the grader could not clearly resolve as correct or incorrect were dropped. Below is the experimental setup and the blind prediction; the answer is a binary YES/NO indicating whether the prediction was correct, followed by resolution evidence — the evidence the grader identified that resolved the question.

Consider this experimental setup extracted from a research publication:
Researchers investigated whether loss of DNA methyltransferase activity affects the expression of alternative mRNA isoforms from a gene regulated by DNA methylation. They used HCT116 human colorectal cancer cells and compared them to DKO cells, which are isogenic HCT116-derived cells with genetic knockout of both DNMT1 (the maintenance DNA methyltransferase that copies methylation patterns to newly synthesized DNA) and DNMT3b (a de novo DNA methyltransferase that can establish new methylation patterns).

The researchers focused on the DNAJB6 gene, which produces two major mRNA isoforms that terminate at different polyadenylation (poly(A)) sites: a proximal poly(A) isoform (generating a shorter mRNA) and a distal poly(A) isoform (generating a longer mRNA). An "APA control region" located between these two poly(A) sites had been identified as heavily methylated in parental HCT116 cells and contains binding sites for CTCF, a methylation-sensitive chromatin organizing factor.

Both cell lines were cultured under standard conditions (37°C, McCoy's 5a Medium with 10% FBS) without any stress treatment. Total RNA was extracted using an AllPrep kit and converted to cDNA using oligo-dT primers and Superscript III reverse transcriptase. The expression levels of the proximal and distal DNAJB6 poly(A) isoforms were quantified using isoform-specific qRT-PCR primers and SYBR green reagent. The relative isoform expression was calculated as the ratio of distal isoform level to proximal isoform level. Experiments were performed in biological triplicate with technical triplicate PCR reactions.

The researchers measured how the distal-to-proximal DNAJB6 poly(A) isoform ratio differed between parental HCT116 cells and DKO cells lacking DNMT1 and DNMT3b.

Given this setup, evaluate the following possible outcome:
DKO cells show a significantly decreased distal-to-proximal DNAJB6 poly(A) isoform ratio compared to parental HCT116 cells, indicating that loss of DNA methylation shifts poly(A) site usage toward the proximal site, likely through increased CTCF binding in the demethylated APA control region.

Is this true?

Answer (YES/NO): YES